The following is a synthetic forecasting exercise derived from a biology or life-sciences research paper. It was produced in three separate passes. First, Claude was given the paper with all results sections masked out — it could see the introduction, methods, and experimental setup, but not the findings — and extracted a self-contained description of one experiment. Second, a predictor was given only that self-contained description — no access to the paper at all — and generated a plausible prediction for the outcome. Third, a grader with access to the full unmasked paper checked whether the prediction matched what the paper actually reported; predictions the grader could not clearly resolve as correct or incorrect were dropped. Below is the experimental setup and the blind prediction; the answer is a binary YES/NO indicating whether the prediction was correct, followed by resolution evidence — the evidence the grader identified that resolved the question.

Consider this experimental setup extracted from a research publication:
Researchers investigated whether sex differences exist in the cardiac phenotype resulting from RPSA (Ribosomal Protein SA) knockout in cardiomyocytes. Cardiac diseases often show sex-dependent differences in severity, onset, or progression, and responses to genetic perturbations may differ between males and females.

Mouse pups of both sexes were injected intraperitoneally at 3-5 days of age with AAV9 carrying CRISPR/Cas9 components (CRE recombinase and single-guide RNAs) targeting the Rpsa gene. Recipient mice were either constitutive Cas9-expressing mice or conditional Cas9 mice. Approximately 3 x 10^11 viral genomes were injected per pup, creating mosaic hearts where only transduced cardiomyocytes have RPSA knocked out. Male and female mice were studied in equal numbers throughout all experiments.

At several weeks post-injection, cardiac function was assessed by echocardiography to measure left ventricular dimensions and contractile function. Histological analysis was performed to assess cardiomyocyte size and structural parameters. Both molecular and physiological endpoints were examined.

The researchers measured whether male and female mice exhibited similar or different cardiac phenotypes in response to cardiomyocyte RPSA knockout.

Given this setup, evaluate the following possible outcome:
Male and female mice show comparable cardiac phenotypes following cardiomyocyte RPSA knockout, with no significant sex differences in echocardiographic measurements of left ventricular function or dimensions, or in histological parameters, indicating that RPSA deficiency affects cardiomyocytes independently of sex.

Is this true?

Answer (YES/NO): YES